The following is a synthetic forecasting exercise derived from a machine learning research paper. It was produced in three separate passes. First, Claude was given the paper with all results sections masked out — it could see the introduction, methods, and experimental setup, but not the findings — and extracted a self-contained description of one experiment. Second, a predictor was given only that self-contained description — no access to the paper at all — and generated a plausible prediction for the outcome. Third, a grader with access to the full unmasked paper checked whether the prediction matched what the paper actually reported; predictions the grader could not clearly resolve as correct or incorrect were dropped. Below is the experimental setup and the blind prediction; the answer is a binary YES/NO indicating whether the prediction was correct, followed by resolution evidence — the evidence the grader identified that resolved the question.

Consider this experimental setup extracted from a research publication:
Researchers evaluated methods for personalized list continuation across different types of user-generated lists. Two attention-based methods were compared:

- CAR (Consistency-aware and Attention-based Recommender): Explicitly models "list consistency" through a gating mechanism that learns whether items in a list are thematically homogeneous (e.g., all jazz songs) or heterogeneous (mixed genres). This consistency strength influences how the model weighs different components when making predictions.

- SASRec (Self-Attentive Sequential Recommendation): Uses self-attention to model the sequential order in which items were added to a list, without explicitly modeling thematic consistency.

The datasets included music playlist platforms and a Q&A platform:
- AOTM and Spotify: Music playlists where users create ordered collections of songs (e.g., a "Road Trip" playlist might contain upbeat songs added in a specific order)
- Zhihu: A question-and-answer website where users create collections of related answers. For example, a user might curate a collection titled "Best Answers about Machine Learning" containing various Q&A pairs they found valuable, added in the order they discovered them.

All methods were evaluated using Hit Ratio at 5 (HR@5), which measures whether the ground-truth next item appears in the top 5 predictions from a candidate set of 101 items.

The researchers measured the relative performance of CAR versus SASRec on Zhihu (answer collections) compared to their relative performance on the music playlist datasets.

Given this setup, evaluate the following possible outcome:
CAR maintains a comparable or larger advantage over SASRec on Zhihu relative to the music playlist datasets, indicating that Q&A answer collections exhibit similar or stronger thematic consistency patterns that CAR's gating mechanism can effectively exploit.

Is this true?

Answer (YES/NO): NO